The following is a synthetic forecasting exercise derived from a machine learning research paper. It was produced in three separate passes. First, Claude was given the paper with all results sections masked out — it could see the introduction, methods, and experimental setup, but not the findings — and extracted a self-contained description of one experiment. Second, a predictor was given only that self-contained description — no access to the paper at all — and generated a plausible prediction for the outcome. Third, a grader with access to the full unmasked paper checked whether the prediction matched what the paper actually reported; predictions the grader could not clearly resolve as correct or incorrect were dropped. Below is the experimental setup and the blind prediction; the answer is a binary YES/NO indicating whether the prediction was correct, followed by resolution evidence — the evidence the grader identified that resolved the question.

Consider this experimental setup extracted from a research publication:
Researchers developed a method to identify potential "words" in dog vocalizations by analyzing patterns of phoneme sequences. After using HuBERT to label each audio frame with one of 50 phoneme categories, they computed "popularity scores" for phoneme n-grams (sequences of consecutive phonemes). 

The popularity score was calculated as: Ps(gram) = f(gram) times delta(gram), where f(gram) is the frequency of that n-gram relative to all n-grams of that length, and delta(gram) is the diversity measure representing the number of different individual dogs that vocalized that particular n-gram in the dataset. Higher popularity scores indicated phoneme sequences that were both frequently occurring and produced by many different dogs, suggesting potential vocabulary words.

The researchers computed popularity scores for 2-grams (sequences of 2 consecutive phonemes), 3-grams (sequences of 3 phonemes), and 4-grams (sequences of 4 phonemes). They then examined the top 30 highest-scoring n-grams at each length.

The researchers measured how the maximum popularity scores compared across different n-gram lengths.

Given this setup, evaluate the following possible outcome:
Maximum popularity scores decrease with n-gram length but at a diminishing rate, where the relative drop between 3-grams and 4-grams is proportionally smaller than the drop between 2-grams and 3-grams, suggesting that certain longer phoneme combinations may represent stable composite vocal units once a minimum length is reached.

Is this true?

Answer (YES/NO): YES